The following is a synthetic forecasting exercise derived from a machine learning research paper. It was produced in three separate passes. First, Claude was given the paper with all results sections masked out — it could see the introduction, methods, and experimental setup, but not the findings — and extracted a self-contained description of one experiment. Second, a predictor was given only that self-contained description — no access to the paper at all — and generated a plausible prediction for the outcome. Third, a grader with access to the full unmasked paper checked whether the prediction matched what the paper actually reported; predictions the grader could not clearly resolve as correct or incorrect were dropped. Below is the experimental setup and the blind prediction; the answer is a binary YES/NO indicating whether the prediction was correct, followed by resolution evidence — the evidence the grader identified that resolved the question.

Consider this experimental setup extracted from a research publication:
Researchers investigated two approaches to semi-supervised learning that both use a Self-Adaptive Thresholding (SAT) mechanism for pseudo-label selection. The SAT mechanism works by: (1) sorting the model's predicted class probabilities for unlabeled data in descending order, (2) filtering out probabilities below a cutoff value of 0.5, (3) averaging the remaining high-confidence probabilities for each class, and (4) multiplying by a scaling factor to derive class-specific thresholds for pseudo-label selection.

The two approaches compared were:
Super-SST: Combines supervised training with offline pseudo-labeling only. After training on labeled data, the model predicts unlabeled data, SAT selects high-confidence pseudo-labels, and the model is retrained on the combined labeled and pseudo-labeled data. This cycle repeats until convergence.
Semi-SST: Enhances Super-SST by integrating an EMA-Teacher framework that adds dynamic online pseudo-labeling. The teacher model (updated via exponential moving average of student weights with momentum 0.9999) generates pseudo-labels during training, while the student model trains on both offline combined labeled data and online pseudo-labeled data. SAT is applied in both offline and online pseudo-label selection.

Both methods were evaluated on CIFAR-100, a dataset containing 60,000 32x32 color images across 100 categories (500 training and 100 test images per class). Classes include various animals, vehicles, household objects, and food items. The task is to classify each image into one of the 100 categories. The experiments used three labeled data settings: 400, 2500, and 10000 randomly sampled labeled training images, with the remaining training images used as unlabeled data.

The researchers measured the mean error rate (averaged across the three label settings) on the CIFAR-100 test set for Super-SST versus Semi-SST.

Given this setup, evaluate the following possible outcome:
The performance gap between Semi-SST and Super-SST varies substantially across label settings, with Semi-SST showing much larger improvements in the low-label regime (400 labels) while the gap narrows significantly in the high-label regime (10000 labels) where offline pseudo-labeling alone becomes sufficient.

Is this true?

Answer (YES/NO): YES